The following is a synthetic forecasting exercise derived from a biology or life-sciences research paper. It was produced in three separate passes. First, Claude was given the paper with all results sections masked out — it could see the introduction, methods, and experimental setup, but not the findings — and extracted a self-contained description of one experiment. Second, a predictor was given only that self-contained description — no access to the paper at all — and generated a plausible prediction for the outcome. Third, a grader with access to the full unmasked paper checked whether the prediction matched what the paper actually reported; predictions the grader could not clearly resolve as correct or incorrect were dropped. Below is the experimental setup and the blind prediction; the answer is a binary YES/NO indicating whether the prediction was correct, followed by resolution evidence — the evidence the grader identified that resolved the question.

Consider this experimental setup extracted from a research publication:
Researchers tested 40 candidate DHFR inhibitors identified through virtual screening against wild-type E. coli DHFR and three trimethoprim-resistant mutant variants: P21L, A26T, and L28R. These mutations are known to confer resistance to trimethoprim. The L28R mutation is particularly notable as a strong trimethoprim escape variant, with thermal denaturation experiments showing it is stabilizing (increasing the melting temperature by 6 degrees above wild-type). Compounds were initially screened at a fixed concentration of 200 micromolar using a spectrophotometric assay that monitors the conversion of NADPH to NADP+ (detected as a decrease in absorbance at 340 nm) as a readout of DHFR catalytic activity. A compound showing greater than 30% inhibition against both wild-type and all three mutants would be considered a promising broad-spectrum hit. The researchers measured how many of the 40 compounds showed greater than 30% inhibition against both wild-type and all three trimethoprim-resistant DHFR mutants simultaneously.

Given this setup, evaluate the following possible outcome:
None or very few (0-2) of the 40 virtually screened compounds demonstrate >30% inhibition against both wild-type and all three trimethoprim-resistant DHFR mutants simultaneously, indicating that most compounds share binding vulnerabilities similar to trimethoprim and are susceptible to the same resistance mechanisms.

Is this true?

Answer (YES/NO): NO